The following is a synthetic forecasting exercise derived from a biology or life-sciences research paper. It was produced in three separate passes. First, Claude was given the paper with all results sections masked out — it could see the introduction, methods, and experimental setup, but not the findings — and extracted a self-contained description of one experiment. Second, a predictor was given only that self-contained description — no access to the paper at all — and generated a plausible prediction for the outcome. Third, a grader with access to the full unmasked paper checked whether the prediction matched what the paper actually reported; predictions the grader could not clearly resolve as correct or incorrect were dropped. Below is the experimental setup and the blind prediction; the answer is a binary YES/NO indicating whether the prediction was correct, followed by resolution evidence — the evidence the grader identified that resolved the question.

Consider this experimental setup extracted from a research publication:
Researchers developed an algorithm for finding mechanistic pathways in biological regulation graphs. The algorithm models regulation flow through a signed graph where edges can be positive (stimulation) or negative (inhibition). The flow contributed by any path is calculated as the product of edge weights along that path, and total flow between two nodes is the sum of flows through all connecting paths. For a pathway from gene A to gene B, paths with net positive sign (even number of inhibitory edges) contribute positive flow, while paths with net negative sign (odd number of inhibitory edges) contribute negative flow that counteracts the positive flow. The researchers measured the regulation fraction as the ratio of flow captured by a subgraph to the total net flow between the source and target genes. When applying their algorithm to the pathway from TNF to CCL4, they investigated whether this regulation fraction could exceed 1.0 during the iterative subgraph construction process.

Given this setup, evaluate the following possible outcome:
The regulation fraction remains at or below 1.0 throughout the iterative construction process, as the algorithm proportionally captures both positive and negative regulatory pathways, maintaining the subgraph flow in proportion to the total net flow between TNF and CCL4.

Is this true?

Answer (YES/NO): NO